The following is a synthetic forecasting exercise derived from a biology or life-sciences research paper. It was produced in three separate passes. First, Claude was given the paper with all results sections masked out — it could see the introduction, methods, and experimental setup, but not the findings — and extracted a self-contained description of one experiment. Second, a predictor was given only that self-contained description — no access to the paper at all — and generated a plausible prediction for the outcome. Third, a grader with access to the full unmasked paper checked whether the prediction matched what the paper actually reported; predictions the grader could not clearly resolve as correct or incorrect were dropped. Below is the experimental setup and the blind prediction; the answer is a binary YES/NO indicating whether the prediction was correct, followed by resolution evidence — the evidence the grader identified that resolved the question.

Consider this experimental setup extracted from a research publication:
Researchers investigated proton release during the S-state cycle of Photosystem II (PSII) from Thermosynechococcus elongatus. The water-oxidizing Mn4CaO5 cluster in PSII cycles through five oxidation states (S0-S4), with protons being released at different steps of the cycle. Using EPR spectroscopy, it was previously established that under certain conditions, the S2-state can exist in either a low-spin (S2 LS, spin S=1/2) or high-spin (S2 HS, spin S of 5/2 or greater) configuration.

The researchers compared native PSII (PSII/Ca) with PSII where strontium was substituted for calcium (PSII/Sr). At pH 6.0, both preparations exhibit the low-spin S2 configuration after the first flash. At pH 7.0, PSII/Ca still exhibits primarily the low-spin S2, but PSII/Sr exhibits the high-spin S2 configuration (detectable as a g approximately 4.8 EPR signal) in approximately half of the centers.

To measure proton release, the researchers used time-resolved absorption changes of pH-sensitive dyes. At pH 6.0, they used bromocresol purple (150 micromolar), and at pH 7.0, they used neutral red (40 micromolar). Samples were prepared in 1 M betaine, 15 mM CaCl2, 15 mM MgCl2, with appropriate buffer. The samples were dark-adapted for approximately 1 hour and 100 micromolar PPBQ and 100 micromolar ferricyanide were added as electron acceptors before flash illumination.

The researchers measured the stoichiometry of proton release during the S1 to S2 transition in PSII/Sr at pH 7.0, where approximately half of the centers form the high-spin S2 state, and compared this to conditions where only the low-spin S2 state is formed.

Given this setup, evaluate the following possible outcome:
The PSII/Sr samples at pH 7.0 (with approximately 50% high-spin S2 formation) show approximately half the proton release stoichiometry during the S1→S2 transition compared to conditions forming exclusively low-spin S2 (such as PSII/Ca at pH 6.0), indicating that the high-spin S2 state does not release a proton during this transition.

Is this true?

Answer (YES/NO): NO